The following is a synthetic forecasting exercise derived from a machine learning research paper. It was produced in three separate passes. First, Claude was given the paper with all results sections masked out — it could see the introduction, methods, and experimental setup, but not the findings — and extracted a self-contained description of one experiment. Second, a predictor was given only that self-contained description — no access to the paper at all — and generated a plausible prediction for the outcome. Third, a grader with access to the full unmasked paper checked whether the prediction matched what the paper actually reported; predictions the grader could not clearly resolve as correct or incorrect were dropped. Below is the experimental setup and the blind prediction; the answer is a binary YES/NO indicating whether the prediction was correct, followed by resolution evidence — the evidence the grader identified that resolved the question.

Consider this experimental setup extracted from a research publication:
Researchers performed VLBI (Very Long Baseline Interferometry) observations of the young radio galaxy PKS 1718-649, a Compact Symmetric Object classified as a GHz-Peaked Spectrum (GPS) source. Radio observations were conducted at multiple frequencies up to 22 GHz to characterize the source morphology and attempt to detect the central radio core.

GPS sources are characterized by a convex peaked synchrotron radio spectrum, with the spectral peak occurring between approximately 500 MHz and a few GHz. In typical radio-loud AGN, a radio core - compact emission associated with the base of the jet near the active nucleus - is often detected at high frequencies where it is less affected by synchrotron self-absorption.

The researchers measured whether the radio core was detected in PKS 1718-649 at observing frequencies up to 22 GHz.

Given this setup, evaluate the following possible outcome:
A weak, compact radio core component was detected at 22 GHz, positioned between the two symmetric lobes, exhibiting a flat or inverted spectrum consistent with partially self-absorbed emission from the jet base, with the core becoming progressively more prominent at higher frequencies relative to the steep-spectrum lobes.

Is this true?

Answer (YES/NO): NO